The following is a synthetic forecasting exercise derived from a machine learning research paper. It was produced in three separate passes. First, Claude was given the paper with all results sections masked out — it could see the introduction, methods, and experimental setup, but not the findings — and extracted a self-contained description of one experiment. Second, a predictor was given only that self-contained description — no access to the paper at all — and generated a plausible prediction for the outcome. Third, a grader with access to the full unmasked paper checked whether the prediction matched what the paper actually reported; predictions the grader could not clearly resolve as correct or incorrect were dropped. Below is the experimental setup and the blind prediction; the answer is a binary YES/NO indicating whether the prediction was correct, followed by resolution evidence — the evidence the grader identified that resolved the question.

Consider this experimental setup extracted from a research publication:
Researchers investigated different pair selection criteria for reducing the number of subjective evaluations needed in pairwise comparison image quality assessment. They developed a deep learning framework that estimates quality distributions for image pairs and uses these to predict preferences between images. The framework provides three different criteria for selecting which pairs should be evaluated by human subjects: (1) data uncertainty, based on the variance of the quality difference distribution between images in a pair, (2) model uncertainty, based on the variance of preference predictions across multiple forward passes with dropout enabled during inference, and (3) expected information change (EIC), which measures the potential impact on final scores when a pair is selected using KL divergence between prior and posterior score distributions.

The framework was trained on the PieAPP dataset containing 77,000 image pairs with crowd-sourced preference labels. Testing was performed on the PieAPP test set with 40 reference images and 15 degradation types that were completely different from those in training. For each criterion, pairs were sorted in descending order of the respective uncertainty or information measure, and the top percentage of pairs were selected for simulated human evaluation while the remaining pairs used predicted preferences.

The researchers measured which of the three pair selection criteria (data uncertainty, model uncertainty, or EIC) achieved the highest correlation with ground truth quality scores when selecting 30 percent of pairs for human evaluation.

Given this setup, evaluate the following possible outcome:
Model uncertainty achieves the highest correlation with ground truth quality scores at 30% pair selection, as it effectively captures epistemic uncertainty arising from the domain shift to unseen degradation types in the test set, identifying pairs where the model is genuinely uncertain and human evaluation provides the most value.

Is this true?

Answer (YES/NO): NO